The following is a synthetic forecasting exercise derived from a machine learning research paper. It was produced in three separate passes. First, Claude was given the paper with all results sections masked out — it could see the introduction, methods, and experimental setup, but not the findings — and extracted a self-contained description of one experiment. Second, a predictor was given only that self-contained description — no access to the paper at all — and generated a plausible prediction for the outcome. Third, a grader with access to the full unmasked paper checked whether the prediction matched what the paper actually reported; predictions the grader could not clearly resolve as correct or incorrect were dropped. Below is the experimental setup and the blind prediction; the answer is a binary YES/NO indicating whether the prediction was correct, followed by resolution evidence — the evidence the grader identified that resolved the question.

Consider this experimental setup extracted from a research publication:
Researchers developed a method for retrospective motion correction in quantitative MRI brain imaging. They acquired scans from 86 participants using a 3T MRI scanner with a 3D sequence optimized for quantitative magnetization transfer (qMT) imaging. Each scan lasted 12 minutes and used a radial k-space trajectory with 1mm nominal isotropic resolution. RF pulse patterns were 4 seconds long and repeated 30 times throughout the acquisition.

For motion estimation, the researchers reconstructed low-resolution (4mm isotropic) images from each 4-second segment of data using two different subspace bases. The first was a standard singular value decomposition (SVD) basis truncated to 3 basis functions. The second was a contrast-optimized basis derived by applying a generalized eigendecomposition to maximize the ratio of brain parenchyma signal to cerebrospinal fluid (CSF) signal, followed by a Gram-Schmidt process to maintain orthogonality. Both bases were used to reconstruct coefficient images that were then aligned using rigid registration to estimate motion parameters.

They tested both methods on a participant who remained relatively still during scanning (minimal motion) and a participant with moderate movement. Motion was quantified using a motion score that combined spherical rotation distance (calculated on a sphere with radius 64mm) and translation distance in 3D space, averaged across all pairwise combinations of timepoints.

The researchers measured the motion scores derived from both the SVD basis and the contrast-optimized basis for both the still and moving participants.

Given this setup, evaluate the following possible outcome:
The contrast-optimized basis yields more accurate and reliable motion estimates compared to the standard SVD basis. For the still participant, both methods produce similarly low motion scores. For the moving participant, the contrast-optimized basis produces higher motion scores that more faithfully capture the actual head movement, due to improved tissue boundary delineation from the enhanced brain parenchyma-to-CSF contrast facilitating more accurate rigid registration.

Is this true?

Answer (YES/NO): NO